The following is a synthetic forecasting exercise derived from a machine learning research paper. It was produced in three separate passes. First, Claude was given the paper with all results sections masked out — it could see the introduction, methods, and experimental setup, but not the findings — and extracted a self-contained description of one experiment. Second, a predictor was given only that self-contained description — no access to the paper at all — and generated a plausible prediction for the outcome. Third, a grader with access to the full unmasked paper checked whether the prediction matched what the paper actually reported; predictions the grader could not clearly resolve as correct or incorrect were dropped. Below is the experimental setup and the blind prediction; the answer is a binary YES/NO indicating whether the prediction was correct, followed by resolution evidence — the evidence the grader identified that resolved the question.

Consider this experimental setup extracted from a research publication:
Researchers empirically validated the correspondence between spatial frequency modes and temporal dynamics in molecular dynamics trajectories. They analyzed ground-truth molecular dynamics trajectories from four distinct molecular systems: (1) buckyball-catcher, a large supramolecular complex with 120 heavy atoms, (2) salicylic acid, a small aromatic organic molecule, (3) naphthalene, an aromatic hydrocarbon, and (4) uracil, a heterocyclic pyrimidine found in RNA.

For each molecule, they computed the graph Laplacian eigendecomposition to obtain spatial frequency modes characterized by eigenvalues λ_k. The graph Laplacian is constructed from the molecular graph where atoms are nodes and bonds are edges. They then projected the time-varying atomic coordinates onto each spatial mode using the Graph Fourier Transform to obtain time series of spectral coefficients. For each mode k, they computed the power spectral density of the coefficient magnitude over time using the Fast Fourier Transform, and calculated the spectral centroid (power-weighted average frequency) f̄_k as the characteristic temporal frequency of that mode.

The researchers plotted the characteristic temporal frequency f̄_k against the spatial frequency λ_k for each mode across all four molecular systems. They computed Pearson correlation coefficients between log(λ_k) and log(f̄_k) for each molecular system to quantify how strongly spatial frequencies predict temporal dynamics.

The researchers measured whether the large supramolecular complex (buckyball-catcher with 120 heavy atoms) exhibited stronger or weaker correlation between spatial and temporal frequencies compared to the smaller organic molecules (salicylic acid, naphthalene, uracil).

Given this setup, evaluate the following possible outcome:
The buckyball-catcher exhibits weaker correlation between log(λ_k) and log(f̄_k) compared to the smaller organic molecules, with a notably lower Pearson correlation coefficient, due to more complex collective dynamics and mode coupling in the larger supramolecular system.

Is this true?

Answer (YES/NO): YES